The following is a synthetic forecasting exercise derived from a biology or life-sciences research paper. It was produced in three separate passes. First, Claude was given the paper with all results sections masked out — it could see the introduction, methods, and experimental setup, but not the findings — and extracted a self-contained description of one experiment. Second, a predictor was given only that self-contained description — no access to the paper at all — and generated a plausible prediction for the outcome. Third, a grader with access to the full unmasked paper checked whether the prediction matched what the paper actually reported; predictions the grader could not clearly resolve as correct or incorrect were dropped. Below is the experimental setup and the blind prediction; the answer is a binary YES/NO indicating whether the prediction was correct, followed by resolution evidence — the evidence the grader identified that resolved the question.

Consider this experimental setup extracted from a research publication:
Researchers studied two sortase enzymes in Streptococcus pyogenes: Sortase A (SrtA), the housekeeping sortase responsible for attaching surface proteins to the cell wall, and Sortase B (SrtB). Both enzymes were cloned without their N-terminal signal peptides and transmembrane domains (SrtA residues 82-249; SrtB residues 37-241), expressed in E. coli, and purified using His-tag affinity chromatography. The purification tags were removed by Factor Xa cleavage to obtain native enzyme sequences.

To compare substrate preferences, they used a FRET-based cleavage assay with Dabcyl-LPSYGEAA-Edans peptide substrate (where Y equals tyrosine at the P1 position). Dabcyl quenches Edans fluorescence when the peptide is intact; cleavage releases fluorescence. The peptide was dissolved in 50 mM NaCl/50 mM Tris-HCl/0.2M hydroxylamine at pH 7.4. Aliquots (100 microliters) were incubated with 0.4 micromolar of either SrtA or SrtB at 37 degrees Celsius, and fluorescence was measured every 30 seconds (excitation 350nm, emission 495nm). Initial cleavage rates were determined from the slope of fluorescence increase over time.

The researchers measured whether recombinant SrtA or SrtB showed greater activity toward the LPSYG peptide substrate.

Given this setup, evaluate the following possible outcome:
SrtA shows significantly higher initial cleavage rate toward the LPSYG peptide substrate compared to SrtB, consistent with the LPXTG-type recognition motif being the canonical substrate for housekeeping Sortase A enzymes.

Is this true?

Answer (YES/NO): YES